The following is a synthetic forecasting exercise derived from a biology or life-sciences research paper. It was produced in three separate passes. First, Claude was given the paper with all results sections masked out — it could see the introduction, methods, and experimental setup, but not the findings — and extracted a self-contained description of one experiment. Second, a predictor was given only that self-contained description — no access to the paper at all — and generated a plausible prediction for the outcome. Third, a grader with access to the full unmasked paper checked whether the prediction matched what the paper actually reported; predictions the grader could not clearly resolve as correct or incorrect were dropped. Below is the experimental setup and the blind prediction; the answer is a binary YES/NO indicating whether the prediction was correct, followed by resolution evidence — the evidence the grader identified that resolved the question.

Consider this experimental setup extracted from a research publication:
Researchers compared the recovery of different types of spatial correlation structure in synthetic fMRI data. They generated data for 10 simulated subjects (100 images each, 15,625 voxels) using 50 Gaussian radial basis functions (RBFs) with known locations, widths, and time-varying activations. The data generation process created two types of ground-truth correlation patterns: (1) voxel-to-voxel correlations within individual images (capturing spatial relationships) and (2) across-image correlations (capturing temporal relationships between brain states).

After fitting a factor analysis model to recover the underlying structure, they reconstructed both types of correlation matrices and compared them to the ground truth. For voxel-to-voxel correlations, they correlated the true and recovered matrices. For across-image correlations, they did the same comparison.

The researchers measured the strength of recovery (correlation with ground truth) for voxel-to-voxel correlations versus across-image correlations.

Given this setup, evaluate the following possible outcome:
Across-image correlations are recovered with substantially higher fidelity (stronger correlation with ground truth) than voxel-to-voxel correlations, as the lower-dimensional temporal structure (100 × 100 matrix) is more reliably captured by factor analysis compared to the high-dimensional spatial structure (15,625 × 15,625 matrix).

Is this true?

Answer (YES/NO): YES